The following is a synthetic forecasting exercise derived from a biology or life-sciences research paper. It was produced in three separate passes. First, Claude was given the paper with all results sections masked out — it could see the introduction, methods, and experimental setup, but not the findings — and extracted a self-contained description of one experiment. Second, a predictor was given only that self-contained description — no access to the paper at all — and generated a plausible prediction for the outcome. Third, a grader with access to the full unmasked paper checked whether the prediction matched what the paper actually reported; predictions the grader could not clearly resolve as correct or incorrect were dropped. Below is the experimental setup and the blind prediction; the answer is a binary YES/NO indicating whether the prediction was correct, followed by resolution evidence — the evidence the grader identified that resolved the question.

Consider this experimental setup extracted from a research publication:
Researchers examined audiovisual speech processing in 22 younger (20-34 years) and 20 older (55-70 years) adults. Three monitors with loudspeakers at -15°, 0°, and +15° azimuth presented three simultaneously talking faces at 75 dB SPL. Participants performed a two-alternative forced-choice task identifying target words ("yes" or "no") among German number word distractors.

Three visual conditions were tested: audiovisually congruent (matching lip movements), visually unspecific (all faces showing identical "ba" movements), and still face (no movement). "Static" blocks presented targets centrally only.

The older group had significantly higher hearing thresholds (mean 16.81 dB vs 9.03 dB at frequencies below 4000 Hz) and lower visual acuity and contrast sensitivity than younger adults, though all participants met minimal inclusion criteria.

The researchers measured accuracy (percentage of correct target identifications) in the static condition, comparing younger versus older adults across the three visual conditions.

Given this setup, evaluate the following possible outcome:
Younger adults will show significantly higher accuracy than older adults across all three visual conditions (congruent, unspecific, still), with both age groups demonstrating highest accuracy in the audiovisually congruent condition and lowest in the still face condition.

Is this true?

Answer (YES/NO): NO